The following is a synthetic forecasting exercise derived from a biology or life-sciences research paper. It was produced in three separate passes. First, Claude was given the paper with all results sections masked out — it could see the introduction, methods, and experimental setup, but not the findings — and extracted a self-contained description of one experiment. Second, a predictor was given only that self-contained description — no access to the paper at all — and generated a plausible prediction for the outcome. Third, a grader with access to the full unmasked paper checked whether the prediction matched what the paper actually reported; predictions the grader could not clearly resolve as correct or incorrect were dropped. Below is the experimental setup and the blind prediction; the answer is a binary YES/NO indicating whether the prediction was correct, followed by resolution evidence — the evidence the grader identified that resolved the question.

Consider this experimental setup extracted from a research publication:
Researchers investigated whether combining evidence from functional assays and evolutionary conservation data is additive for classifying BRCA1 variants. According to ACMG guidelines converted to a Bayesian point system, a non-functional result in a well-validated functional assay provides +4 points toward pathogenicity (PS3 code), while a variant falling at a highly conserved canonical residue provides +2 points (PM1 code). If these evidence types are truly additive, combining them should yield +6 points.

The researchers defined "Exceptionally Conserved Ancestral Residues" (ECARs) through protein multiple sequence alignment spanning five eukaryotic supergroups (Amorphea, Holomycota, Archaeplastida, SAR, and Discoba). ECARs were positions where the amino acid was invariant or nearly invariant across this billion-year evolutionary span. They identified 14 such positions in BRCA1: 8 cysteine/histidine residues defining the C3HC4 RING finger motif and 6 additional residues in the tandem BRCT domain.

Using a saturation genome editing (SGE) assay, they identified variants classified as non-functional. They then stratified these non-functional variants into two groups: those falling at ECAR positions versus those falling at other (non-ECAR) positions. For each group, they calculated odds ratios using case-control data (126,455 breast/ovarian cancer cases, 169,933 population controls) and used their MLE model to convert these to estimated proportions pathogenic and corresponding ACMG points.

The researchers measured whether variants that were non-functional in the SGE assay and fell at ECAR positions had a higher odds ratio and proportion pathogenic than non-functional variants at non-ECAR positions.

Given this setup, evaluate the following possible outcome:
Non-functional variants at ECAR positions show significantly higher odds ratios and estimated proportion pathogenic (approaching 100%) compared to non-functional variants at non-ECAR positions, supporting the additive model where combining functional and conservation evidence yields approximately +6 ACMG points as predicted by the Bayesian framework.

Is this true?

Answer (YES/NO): YES